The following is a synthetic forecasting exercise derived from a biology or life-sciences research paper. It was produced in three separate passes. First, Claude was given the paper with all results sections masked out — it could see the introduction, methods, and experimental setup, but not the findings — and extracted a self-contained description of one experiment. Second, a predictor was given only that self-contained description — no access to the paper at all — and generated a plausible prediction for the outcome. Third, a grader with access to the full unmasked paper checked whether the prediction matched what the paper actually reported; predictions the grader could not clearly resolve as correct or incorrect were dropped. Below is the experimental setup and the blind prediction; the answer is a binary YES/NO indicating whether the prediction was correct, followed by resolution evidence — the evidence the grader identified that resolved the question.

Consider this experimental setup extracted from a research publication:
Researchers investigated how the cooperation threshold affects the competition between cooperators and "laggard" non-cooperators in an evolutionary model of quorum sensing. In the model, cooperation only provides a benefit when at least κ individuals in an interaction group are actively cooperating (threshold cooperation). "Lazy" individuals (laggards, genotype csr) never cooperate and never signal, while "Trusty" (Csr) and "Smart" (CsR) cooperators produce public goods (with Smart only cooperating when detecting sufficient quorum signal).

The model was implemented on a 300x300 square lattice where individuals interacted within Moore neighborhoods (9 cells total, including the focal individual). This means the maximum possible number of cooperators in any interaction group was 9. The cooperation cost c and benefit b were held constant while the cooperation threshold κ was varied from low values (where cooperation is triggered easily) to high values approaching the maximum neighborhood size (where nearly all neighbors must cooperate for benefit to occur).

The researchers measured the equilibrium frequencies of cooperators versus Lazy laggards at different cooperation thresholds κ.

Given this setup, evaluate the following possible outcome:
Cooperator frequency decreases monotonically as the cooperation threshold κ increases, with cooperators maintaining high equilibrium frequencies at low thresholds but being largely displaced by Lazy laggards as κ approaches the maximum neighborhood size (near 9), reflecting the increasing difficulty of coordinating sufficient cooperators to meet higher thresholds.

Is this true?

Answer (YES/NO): NO